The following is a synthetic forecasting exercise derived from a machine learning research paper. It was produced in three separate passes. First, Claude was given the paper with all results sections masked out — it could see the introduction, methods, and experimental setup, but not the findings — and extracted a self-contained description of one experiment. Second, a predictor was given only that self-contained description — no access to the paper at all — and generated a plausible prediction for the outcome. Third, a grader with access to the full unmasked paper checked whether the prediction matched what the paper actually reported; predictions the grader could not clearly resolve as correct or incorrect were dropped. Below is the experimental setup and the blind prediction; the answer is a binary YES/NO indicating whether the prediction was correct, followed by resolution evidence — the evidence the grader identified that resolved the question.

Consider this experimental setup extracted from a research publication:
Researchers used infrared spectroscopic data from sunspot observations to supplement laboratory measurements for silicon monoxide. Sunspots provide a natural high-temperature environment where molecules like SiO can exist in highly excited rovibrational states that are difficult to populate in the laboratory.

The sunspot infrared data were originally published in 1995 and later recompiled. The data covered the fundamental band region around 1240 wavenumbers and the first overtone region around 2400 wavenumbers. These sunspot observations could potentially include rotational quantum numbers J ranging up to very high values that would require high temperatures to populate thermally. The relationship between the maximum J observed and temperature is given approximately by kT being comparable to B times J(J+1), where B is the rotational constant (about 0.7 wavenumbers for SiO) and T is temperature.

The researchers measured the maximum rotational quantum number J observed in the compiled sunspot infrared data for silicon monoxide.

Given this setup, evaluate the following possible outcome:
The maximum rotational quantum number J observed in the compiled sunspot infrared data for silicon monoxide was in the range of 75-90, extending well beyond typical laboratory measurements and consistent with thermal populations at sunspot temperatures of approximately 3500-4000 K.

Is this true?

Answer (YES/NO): NO